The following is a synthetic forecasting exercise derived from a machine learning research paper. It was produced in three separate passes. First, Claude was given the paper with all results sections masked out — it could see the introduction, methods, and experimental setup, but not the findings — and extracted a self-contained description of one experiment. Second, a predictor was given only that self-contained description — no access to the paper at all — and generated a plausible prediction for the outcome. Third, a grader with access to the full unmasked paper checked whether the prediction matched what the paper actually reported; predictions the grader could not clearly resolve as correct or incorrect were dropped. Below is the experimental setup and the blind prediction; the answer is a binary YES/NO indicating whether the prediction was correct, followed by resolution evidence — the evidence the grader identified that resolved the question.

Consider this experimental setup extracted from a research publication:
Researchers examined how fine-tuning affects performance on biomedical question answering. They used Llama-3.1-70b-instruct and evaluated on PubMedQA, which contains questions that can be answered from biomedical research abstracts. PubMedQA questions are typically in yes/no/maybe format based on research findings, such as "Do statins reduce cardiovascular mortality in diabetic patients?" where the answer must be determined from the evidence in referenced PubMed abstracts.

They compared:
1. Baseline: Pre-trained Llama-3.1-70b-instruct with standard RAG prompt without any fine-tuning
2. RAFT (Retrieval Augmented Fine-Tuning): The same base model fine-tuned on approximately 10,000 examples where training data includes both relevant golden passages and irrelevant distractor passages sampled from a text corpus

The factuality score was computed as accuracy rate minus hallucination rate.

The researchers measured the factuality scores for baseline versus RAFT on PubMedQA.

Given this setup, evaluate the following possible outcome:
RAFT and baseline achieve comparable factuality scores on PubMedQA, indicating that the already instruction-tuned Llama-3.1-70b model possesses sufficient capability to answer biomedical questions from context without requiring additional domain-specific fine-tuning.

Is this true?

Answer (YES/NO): YES